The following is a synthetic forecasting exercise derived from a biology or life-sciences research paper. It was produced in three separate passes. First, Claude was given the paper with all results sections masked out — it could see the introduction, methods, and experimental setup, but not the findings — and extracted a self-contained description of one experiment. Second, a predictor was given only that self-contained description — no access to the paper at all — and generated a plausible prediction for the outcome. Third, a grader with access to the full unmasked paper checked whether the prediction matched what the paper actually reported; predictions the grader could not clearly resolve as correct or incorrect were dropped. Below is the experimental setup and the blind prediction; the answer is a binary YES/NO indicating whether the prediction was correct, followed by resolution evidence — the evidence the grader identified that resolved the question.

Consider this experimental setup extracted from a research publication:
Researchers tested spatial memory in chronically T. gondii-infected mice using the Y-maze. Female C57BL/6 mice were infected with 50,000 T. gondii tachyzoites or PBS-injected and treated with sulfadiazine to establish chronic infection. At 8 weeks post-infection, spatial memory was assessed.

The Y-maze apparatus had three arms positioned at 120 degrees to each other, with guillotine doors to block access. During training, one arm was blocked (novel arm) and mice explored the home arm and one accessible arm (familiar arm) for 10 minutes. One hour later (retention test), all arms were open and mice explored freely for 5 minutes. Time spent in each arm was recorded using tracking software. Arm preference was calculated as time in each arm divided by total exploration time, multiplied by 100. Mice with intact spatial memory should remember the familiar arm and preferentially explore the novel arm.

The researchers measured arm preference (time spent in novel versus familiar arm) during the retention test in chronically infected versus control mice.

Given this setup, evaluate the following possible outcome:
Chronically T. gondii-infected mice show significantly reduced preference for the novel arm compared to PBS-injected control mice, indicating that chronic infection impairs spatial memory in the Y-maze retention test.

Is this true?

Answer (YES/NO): YES